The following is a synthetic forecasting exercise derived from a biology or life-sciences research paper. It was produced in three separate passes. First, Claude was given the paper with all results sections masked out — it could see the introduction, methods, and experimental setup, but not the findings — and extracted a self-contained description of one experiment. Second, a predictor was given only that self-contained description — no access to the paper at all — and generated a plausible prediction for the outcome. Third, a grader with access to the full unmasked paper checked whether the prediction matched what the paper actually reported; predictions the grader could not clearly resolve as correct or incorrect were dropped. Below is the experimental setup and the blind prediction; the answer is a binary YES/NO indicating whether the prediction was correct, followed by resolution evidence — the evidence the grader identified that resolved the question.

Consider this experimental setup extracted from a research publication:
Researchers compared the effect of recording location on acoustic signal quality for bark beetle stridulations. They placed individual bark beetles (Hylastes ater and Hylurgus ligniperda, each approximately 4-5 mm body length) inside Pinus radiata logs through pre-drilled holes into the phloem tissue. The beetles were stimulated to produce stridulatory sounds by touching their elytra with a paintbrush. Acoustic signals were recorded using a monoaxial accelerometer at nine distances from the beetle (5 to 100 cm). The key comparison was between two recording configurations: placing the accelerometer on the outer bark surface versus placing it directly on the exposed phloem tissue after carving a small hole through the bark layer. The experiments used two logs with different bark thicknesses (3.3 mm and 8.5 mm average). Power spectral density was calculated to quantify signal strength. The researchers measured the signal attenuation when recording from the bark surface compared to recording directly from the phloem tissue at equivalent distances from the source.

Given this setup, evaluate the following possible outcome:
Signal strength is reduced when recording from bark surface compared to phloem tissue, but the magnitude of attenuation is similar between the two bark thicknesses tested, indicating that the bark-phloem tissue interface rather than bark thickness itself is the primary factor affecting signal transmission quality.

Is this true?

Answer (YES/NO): NO